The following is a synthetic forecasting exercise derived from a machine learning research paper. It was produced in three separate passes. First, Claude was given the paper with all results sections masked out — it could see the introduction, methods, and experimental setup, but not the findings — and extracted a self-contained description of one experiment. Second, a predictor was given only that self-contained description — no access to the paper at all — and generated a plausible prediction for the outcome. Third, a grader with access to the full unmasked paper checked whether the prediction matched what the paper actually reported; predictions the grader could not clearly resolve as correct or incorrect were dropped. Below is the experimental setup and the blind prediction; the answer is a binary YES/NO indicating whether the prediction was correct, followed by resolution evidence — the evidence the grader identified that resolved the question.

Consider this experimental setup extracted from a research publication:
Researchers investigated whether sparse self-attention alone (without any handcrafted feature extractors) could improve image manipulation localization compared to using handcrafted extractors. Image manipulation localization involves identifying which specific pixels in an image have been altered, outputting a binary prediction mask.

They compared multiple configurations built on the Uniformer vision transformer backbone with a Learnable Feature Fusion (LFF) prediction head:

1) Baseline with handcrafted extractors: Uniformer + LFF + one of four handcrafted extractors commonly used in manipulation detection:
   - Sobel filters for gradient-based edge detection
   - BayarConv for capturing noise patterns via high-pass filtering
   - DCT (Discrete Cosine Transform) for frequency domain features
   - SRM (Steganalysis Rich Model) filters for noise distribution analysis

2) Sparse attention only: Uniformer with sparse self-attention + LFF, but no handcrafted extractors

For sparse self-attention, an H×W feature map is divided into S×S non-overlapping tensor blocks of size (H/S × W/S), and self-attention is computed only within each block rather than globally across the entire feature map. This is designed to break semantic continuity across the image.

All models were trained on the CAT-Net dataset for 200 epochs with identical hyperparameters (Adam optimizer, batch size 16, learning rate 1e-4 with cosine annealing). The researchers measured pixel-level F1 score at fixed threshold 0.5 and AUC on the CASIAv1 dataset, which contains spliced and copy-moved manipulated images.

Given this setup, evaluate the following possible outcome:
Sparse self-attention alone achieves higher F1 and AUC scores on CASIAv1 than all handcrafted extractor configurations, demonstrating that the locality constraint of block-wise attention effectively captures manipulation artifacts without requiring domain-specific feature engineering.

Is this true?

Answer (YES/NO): YES